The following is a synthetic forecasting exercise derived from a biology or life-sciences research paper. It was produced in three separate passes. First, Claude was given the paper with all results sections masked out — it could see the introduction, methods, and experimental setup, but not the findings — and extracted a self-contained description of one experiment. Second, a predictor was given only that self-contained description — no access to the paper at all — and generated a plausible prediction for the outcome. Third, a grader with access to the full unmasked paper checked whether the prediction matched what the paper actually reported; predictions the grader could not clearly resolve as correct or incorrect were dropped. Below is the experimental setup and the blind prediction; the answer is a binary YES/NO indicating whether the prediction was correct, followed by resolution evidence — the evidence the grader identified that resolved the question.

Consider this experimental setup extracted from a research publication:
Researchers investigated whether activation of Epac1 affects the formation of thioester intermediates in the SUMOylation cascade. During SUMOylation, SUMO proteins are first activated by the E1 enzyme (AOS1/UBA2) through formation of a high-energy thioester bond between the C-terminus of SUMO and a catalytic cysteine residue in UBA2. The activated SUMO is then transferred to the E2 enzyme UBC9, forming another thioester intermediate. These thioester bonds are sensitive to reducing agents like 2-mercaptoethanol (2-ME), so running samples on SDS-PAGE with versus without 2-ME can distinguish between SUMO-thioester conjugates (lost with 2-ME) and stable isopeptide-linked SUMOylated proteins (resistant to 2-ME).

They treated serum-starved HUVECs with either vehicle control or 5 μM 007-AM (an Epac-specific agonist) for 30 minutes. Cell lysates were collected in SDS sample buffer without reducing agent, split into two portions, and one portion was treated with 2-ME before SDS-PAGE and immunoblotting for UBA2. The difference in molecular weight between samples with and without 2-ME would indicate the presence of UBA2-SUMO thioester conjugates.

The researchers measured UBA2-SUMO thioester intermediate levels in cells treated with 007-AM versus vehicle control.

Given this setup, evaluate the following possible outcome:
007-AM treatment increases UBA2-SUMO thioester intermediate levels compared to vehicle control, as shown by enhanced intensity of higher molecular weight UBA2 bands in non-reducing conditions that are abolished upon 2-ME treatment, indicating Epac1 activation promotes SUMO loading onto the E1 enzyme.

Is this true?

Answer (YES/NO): YES